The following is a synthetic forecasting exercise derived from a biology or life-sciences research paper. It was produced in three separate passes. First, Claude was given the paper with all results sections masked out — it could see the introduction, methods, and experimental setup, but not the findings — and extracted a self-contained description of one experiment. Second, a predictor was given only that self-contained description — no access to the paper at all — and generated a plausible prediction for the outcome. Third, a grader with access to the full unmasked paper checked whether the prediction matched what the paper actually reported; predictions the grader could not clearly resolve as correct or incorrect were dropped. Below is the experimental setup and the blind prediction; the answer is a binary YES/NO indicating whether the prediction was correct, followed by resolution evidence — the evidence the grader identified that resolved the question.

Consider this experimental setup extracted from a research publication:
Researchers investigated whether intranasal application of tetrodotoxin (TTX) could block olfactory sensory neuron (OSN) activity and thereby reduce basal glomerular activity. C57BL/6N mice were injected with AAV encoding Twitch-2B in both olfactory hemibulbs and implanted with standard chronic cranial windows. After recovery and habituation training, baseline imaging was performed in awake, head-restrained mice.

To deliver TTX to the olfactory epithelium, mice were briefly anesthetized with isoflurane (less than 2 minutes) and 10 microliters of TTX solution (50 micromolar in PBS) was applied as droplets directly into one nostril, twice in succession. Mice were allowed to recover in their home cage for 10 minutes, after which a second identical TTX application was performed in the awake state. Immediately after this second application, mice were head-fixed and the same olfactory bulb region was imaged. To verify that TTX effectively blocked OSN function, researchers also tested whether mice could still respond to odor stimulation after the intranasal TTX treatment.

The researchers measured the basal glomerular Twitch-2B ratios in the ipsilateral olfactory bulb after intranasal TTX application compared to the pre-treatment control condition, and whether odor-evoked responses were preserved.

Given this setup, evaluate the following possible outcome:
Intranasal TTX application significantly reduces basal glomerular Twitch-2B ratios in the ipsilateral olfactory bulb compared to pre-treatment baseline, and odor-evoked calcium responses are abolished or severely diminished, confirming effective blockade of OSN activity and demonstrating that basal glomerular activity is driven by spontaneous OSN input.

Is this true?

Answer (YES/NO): YES